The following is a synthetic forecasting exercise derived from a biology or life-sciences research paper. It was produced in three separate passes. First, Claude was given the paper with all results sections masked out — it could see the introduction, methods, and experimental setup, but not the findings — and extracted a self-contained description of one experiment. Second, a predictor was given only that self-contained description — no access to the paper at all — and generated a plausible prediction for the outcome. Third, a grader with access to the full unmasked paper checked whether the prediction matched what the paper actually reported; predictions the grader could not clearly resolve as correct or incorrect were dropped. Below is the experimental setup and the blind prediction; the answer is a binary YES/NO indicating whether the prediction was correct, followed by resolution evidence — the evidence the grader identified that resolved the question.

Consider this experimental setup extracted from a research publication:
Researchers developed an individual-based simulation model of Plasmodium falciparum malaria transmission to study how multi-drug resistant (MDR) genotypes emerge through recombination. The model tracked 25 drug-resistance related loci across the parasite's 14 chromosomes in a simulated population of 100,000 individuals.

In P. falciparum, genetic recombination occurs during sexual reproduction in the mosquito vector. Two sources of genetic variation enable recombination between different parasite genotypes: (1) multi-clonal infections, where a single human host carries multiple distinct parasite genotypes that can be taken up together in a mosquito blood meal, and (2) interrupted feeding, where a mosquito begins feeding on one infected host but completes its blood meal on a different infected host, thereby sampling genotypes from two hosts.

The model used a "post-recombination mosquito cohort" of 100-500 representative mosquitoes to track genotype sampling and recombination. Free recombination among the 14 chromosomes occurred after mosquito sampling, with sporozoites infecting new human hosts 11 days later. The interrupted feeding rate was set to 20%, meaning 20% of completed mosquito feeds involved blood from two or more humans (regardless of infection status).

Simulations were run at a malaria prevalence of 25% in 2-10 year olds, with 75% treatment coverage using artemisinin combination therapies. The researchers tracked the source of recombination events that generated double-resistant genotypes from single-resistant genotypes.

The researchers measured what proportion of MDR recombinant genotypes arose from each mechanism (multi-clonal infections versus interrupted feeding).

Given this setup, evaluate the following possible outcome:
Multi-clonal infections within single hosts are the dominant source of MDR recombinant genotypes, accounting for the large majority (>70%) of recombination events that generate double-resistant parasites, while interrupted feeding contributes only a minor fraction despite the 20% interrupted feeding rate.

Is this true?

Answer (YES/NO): YES